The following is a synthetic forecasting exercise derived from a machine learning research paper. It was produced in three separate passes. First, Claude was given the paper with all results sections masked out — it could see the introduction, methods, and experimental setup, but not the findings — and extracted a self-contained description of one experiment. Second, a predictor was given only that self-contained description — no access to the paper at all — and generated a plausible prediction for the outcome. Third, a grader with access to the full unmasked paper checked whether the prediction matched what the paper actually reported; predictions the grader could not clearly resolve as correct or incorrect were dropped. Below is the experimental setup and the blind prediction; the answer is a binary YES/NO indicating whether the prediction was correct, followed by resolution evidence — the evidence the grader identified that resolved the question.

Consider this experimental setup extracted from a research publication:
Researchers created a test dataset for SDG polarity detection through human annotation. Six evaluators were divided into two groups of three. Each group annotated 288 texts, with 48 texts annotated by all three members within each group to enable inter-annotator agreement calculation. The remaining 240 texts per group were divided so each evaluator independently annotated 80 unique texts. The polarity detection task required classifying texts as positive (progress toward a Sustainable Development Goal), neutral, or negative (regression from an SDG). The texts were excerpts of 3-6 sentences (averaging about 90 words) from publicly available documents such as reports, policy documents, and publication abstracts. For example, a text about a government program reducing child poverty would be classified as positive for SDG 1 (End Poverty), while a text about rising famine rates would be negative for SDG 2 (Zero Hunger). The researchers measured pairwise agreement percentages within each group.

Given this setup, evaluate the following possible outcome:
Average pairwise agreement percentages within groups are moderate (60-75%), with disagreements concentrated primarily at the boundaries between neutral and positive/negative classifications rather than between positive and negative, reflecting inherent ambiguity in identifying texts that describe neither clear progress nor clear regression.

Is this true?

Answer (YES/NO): NO